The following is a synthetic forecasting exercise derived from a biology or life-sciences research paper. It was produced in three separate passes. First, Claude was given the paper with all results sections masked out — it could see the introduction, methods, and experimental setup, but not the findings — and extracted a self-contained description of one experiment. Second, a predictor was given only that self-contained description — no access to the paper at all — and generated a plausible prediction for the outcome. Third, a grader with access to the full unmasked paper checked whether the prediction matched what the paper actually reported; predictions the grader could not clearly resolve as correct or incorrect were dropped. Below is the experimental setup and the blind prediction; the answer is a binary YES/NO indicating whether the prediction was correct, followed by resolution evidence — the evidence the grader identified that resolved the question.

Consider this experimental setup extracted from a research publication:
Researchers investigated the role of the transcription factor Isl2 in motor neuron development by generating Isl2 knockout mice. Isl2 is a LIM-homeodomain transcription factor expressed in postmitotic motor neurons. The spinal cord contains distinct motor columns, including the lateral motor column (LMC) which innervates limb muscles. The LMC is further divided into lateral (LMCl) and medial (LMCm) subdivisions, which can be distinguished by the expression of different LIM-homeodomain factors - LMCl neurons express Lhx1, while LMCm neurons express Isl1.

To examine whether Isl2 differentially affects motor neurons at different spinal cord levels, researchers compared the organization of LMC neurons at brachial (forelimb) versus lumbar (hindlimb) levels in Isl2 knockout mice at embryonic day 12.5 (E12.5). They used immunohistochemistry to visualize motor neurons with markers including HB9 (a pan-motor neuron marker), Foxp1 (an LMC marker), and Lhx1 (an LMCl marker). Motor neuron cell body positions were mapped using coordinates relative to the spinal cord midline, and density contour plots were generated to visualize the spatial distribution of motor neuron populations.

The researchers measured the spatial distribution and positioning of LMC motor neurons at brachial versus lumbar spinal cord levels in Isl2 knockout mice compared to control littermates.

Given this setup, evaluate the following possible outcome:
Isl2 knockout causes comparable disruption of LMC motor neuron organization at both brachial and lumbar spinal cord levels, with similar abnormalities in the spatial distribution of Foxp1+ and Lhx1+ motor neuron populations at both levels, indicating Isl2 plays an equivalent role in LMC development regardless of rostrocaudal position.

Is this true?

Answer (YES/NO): NO